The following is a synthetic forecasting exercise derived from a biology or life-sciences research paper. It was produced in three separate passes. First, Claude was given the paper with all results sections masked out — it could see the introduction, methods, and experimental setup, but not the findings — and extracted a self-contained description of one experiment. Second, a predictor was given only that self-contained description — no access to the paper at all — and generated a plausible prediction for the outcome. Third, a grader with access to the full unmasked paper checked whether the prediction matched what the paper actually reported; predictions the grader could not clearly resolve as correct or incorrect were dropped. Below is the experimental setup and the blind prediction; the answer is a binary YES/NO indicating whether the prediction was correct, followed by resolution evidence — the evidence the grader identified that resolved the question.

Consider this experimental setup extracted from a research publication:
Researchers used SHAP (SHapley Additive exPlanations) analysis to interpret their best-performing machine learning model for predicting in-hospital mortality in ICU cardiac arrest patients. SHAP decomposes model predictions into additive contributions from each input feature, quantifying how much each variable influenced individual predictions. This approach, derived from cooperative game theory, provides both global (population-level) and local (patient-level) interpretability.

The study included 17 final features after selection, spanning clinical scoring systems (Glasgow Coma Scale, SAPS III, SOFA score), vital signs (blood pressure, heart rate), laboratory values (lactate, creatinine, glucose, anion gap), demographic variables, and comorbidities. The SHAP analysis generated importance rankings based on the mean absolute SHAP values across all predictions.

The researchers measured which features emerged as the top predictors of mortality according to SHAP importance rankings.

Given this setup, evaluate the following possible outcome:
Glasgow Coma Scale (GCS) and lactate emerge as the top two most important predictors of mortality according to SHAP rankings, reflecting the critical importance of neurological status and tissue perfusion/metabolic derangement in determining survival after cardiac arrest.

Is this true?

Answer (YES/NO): YES